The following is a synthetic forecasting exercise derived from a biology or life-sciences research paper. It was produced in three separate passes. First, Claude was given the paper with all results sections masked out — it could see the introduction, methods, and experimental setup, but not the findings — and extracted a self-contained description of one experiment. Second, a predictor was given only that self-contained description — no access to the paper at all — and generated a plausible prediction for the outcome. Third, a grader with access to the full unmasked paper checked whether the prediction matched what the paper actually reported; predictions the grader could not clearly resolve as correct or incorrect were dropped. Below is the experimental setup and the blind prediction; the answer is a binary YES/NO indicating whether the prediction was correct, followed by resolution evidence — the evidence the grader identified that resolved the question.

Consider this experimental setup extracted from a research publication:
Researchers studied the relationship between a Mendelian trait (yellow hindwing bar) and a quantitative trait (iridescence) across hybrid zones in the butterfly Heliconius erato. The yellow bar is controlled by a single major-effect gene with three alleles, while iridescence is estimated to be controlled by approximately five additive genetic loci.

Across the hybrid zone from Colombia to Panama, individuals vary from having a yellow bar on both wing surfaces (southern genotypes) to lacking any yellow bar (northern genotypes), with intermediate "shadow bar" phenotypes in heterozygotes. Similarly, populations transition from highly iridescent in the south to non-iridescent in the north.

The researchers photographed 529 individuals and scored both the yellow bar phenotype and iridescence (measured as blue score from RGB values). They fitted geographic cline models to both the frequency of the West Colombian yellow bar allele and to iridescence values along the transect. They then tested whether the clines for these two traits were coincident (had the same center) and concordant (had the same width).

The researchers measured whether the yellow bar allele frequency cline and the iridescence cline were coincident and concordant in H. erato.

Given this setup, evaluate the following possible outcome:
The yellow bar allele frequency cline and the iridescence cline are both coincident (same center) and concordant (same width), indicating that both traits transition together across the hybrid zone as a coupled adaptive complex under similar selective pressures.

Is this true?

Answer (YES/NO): YES